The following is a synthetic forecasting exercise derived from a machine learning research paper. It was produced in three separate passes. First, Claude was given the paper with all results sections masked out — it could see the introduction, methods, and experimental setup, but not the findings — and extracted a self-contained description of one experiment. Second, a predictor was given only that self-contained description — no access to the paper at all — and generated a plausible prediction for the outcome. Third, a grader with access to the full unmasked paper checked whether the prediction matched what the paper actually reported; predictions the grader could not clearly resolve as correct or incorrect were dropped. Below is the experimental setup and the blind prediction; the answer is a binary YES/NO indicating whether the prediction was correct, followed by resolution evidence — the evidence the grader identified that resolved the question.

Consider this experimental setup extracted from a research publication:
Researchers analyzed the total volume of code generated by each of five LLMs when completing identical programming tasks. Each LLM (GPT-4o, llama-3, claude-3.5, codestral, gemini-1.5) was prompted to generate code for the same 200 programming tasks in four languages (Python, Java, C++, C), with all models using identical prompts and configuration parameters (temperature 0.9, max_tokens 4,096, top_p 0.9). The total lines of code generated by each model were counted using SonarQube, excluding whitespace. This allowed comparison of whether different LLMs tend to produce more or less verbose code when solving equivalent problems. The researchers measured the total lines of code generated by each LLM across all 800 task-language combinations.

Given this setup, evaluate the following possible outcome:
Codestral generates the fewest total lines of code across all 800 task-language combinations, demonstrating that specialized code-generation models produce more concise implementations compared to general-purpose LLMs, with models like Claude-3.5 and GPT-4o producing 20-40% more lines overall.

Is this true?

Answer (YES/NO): NO